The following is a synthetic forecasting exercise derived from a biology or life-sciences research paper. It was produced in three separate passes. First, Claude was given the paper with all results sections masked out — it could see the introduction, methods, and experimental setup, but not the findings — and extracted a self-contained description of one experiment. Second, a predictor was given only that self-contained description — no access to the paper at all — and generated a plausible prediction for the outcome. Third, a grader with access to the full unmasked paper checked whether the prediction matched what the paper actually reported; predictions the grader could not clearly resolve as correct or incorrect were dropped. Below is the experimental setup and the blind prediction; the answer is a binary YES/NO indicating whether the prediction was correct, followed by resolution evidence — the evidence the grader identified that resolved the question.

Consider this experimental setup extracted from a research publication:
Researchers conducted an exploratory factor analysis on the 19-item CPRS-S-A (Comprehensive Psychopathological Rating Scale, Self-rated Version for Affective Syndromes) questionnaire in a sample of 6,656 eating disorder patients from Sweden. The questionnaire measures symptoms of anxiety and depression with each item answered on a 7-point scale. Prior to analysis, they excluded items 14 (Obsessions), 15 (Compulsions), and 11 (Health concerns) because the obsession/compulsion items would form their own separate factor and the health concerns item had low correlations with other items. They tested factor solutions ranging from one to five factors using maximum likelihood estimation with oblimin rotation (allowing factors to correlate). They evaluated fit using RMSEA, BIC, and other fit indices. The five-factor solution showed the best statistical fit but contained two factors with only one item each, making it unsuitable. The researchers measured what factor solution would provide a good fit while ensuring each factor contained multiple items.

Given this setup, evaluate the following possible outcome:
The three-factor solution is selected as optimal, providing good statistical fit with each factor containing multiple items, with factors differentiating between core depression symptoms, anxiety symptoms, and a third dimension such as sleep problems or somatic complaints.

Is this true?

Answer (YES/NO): NO